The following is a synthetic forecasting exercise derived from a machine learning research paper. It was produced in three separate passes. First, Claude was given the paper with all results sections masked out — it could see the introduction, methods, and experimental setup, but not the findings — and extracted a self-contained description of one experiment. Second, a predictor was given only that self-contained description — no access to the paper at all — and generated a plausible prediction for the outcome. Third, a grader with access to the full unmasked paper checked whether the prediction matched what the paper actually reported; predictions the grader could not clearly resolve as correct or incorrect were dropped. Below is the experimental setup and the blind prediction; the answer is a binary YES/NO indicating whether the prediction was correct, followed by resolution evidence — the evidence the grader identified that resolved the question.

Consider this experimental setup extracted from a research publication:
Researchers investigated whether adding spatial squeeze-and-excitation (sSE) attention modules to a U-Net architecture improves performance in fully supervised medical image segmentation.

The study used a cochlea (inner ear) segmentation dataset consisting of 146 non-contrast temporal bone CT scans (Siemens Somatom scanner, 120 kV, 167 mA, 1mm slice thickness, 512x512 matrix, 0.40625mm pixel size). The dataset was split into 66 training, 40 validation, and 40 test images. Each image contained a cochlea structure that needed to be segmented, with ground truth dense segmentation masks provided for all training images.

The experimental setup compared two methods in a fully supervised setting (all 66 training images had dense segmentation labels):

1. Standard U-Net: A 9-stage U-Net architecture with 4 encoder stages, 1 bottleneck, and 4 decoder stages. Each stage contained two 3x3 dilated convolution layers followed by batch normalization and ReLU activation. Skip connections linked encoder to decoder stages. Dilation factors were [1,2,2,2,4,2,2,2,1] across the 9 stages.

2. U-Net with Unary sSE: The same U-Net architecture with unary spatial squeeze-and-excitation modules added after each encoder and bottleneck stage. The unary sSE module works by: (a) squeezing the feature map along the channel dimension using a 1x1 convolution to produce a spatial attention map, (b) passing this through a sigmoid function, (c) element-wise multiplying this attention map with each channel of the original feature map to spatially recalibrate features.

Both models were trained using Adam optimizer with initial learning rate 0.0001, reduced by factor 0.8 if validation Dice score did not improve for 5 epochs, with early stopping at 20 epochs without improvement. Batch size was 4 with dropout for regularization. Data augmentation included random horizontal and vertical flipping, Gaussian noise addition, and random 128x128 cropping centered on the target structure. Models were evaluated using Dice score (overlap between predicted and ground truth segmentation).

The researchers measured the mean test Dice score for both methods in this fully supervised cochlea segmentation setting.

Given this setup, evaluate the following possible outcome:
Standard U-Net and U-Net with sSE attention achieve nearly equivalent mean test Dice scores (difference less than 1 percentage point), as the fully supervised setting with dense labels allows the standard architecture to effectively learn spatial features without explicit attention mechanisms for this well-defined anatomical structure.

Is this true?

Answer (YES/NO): YES